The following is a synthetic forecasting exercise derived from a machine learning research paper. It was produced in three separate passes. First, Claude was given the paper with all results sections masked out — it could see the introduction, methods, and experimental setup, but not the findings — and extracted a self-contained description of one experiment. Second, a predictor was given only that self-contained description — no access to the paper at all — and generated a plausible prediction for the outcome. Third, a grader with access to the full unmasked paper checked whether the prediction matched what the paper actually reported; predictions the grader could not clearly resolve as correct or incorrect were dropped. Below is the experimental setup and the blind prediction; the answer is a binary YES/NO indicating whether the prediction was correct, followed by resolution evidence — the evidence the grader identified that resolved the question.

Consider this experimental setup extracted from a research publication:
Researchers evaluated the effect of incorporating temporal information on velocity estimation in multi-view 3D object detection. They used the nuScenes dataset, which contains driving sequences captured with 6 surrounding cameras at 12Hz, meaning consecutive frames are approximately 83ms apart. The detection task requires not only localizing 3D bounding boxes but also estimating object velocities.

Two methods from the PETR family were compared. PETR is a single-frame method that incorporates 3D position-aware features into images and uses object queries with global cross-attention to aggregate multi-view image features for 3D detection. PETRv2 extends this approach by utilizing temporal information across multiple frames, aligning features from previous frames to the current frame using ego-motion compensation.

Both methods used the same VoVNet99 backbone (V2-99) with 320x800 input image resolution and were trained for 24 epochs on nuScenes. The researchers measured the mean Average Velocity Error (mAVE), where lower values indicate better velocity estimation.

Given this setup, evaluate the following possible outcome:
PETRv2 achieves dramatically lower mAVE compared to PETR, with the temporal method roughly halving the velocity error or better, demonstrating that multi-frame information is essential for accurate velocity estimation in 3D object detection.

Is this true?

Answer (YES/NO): YES